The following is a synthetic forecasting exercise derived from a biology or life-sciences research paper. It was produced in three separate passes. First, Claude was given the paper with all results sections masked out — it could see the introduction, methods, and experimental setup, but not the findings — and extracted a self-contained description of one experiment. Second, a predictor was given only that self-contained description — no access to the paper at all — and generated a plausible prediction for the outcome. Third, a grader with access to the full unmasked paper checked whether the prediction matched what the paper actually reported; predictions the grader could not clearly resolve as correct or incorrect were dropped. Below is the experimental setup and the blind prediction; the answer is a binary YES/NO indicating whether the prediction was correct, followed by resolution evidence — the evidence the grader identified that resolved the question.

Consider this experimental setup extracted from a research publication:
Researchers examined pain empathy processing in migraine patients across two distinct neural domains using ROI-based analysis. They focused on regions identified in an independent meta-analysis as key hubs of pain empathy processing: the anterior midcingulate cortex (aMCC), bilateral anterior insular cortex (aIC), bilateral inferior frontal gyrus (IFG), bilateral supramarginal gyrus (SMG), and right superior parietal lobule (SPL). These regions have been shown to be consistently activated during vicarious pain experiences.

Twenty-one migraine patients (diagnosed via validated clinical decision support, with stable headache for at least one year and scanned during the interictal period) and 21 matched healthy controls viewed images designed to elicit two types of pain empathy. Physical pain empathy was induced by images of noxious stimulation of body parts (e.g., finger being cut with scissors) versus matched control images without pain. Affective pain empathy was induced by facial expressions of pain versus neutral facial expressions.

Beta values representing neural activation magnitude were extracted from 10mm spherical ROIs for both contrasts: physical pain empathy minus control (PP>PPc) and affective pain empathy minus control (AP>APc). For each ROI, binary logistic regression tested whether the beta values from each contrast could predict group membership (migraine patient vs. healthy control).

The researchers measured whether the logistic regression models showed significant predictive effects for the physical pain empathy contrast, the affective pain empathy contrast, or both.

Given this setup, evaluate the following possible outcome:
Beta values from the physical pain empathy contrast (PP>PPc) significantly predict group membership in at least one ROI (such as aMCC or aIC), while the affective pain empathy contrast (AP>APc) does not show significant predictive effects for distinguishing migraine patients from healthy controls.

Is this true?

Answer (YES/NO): YES